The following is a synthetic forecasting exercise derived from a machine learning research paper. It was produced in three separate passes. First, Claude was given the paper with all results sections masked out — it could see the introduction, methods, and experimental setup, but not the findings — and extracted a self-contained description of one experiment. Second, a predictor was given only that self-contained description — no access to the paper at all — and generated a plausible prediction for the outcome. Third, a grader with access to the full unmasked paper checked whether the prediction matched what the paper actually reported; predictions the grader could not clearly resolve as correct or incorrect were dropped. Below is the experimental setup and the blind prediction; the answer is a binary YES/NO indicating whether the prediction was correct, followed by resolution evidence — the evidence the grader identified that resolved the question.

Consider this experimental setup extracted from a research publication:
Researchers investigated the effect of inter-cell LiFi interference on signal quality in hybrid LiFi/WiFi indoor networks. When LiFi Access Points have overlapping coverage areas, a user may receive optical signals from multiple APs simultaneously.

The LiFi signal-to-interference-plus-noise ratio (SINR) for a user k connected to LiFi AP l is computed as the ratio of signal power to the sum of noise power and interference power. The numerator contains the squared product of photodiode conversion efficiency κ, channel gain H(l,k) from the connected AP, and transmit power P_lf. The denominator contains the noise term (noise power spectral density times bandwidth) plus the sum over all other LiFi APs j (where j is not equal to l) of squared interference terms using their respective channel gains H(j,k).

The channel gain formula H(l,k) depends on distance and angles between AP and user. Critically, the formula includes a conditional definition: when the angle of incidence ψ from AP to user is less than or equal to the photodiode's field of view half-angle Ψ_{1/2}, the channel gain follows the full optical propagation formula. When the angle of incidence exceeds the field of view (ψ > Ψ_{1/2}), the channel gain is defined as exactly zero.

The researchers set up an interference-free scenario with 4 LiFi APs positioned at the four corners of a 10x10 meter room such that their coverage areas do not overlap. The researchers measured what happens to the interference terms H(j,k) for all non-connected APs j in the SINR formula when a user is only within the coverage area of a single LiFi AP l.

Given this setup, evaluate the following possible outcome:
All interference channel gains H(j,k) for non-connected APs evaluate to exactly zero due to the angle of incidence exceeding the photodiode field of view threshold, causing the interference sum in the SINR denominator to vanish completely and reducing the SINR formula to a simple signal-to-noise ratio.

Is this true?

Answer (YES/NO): YES